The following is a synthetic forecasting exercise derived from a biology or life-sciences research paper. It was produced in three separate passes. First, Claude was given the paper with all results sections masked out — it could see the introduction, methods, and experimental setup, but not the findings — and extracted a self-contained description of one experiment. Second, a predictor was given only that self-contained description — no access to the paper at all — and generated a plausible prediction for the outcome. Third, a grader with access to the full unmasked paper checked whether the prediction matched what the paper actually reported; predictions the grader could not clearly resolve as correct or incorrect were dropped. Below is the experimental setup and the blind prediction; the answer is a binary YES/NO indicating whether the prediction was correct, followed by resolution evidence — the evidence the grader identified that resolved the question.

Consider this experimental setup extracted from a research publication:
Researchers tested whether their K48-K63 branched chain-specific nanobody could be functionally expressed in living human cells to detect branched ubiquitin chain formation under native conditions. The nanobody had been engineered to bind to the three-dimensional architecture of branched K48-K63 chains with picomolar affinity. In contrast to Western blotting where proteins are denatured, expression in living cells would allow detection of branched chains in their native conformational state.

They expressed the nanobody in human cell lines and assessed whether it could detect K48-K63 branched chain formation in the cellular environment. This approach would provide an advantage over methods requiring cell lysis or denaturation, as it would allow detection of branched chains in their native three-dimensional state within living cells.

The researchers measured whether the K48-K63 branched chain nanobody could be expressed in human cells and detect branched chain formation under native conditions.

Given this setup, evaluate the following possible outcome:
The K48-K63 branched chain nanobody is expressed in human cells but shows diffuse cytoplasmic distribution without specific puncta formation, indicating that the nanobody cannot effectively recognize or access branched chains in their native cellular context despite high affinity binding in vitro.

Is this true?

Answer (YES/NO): NO